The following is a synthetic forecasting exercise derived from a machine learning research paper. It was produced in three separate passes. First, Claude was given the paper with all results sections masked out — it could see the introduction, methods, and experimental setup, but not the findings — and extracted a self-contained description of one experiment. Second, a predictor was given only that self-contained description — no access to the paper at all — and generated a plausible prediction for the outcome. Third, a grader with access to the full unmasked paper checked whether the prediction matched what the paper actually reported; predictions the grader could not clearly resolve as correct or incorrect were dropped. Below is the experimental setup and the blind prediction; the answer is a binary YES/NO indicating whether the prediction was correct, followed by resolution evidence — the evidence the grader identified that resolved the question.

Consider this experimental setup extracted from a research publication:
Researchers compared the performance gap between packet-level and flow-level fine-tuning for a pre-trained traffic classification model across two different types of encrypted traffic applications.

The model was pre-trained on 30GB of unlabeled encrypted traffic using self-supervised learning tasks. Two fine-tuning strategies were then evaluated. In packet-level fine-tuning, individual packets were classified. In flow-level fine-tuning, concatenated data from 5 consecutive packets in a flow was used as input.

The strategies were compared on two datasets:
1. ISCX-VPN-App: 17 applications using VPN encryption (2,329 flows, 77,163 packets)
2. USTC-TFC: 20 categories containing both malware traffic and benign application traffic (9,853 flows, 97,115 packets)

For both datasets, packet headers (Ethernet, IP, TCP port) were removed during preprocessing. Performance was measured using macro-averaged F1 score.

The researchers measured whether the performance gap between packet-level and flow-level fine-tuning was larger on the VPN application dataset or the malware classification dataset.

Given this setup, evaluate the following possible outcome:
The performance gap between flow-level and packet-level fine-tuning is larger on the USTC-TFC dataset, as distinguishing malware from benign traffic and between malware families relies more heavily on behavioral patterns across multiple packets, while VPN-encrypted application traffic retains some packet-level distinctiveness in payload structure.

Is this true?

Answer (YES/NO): NO